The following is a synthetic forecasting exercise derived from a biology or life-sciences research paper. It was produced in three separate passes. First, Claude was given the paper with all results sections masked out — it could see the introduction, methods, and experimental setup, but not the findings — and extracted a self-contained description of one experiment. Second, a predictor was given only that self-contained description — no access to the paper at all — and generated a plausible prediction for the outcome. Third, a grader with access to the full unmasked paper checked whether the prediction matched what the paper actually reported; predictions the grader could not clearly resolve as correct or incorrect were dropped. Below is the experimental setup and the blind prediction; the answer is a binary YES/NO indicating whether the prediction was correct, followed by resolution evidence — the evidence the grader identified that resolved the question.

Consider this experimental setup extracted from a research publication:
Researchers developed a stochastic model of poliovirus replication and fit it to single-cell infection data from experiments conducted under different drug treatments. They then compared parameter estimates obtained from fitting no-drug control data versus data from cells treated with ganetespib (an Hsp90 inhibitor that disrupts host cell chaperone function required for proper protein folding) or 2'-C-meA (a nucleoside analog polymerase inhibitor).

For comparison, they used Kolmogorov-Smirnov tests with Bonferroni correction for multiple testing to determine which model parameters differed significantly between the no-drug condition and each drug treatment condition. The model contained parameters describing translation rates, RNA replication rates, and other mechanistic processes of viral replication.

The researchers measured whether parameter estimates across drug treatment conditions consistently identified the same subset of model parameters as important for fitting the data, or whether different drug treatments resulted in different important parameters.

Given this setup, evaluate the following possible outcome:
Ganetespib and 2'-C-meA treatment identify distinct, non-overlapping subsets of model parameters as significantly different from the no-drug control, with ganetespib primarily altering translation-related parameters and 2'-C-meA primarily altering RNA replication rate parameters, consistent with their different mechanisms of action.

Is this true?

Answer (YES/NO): NO